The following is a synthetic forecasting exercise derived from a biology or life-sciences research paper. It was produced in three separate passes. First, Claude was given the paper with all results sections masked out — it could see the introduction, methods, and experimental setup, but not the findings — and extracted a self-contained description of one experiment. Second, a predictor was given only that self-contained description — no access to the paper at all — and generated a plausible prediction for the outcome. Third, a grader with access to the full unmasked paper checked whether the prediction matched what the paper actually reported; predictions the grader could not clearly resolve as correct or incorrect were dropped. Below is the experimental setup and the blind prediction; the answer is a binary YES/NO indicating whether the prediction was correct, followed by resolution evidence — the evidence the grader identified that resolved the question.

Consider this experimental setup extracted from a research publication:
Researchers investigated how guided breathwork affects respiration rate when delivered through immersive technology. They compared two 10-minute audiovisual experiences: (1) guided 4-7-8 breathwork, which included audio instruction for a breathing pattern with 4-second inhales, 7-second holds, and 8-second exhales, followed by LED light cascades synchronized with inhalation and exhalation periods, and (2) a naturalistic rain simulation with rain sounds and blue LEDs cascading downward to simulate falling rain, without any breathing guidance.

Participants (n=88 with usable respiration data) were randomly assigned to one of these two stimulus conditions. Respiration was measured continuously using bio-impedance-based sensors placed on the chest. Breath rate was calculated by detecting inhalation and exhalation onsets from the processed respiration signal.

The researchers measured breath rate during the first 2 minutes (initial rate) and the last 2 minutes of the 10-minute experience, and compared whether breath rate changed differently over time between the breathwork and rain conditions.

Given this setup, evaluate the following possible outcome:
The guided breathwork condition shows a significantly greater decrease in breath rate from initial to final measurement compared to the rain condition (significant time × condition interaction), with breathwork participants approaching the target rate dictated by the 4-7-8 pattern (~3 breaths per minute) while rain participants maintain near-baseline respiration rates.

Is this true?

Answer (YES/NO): NO